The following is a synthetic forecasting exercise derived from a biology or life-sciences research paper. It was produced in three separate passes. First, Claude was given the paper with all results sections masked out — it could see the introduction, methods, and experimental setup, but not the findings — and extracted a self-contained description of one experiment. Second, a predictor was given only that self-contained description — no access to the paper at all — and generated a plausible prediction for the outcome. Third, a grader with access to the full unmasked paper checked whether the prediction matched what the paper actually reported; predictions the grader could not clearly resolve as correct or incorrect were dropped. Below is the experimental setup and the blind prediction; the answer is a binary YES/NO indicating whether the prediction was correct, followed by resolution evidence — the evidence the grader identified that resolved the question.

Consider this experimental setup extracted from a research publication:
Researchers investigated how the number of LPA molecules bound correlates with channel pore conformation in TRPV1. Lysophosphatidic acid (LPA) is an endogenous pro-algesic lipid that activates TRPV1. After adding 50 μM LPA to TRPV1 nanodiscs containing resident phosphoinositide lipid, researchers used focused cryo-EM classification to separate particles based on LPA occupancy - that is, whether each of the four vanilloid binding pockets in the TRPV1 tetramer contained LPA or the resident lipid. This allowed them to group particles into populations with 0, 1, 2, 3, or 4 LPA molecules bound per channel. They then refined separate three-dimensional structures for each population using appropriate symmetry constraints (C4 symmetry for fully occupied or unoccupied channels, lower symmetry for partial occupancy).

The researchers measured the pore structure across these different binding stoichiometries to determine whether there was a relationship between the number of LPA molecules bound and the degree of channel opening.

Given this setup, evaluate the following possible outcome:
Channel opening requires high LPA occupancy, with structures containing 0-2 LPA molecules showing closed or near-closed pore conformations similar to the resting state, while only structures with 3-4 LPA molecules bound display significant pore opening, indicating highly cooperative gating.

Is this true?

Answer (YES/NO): NO